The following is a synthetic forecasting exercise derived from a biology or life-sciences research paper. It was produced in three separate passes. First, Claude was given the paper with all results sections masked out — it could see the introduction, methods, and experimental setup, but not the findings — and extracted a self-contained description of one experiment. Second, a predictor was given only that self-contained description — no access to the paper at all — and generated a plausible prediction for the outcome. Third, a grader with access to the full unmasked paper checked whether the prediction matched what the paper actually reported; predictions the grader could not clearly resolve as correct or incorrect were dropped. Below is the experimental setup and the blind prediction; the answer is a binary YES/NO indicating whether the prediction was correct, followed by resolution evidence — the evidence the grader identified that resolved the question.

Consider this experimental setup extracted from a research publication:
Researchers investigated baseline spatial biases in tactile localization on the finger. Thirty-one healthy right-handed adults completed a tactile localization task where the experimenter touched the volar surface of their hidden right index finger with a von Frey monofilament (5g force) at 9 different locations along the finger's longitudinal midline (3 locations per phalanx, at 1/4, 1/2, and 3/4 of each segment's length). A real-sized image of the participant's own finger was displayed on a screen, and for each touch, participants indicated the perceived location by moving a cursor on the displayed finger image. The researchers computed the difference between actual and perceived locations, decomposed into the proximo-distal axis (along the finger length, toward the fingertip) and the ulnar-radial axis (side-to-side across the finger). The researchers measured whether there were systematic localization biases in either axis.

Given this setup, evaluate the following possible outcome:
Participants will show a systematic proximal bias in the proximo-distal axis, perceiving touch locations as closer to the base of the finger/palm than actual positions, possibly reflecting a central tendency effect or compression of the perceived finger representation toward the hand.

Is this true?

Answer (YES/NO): NO